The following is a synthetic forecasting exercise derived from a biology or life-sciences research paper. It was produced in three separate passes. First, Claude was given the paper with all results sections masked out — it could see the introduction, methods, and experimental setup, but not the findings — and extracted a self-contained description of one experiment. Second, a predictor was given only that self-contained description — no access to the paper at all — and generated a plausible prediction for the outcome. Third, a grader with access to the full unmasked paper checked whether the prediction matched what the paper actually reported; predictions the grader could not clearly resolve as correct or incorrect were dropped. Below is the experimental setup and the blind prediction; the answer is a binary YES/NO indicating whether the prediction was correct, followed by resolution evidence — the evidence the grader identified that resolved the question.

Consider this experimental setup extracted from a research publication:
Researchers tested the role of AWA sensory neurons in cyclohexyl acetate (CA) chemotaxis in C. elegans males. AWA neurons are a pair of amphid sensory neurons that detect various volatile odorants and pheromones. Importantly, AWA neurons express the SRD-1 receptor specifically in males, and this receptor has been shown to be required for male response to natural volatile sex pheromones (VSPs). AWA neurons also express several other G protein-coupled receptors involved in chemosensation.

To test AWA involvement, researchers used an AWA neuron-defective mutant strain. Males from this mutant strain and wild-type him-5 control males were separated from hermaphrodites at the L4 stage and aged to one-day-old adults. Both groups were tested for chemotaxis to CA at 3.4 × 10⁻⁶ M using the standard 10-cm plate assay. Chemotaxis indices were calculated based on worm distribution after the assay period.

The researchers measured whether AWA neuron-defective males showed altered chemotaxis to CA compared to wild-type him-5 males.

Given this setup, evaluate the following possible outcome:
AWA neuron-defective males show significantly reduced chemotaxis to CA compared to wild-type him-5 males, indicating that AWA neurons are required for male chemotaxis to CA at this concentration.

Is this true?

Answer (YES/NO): NO